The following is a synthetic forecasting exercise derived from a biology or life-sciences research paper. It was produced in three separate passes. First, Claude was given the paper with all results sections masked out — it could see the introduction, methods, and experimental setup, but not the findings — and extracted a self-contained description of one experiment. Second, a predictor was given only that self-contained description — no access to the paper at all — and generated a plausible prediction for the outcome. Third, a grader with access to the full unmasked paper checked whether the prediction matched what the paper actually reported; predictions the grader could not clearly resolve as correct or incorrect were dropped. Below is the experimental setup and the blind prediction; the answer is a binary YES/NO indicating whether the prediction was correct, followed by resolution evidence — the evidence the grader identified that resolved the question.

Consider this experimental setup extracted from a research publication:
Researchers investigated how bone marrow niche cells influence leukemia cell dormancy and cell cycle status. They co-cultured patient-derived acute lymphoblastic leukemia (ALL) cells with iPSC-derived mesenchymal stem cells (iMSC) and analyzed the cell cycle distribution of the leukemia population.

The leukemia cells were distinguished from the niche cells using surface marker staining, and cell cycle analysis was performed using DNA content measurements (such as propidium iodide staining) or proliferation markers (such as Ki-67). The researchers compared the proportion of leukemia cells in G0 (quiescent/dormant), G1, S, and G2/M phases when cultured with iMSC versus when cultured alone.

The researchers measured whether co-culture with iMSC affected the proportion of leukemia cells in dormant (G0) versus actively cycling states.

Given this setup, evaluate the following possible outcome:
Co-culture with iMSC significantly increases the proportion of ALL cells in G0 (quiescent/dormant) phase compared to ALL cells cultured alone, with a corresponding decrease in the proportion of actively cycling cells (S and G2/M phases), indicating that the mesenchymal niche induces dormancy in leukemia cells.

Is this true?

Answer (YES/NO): NO